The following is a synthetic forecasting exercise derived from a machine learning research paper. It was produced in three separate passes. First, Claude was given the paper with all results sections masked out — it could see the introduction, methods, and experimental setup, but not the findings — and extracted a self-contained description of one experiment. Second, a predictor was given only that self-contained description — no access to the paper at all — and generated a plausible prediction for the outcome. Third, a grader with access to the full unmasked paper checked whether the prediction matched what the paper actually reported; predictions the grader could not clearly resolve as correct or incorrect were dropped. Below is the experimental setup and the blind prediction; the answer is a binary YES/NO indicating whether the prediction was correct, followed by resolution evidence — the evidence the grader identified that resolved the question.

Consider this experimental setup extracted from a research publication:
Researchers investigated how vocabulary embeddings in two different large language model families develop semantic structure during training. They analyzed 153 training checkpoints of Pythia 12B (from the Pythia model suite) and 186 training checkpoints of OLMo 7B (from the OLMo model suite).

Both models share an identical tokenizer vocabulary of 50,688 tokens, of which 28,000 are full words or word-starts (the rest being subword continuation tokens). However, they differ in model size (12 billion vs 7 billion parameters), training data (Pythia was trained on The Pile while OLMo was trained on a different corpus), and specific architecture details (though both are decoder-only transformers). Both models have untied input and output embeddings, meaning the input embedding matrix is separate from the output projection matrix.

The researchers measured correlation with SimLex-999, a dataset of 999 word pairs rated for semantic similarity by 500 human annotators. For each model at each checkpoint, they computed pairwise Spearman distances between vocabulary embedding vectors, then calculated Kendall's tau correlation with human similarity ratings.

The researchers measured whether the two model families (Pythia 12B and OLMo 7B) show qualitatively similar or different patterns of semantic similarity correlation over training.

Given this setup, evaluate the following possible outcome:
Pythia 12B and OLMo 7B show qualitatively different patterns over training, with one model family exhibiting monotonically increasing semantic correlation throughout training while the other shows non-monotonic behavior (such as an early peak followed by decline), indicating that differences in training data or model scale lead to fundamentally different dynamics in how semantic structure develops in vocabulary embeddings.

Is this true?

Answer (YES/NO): NO